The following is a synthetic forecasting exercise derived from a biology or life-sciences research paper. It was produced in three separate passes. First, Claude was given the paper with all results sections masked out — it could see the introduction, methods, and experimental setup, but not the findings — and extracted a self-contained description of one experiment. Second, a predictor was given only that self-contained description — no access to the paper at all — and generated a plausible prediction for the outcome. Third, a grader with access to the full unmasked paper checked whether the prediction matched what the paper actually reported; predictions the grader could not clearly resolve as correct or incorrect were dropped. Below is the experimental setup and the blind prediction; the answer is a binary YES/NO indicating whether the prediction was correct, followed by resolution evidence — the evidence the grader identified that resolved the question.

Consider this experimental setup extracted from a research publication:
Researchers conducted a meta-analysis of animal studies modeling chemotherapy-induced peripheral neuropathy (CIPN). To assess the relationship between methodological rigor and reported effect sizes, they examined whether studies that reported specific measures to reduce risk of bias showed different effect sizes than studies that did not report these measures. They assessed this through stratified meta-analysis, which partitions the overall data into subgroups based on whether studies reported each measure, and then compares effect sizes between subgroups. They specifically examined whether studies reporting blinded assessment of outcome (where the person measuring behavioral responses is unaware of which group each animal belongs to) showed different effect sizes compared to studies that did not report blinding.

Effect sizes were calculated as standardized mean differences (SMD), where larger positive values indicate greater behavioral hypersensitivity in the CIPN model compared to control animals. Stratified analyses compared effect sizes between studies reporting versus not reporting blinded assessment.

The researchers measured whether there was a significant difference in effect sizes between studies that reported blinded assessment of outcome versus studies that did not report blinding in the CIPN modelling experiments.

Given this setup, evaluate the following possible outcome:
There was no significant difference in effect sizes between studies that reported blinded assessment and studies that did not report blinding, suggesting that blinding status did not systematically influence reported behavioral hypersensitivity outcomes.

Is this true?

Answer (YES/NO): NO